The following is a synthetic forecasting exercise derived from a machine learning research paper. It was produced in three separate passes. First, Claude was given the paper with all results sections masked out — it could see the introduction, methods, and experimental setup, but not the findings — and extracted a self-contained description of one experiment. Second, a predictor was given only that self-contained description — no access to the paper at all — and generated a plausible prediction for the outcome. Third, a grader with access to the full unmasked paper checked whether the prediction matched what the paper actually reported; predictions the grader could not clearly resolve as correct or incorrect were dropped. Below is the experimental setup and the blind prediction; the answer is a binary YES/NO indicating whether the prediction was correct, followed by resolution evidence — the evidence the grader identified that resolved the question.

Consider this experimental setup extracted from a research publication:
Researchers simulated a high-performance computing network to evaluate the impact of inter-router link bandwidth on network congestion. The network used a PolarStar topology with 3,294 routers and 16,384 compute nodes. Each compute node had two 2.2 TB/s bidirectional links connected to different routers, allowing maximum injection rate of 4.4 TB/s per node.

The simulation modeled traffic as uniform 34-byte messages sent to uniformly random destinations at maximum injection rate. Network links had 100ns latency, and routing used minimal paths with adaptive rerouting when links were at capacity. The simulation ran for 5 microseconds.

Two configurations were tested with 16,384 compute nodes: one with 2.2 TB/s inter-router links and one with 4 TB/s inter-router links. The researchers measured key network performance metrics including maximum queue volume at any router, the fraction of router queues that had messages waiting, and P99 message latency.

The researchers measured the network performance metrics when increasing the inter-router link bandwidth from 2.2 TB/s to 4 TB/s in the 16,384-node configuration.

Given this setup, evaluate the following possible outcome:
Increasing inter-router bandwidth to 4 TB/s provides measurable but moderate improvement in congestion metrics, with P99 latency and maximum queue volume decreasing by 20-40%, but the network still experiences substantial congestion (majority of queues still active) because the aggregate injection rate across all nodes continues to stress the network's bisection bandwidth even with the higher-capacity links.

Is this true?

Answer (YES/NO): NO